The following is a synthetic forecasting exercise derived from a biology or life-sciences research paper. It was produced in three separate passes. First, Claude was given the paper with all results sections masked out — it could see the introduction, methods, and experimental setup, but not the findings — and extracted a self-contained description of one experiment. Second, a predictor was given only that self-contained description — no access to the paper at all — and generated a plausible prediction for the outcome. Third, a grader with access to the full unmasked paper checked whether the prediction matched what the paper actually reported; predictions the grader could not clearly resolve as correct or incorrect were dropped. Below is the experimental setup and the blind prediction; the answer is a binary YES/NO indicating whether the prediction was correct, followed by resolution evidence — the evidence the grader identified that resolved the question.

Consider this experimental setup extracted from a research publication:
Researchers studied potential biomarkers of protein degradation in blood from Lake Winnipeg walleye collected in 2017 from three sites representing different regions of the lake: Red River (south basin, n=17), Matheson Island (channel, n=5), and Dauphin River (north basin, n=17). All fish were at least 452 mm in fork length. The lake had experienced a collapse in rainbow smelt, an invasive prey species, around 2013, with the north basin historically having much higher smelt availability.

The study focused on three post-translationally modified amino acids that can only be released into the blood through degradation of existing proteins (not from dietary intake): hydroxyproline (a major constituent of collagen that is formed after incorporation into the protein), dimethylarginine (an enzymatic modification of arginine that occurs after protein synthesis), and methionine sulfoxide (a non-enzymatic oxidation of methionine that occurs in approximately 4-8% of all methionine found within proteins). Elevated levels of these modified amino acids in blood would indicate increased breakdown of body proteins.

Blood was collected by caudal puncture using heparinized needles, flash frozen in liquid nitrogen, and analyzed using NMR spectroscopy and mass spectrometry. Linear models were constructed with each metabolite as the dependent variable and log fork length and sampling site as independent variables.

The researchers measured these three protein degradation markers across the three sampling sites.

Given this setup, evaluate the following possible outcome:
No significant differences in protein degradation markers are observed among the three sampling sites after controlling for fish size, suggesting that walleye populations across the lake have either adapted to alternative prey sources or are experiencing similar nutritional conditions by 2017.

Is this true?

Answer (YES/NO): NO